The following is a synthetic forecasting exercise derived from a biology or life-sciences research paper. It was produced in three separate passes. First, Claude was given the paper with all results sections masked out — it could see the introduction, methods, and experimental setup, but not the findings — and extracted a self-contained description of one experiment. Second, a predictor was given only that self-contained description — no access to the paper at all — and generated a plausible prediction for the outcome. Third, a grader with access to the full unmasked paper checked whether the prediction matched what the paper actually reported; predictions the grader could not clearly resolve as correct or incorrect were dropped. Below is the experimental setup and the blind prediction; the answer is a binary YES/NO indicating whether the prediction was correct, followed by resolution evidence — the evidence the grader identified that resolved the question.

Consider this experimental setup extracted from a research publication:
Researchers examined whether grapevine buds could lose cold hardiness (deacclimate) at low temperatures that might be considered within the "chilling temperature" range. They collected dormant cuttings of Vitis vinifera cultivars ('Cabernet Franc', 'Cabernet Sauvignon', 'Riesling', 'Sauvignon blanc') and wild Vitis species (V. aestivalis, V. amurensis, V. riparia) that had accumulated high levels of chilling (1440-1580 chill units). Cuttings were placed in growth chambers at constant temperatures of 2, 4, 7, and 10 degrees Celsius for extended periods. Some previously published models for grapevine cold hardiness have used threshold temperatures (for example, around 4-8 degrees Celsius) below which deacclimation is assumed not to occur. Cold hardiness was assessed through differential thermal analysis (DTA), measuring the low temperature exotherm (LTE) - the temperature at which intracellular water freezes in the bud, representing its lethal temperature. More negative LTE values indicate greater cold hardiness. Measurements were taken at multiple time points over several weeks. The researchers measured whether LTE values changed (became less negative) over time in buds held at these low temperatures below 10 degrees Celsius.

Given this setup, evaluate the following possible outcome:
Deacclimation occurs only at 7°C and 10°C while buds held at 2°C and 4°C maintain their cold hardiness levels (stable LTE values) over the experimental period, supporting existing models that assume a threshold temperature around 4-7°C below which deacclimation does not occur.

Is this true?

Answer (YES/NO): NO